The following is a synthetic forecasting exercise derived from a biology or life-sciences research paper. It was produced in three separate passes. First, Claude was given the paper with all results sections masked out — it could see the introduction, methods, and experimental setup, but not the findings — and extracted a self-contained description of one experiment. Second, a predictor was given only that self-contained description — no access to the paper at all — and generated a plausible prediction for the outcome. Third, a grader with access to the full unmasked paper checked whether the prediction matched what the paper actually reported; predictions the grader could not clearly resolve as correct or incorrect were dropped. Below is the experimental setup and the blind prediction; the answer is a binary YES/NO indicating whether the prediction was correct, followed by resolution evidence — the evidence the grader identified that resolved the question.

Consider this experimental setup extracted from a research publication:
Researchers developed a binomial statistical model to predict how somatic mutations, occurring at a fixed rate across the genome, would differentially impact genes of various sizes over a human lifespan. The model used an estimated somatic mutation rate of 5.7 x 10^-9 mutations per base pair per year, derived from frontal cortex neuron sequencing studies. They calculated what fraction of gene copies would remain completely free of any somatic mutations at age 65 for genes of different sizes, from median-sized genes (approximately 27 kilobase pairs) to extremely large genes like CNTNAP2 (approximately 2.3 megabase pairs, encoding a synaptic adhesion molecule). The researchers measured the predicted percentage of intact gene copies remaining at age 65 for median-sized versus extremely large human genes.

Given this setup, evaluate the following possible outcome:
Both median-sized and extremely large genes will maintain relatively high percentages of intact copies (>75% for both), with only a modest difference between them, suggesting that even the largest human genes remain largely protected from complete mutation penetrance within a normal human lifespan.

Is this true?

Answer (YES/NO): NO